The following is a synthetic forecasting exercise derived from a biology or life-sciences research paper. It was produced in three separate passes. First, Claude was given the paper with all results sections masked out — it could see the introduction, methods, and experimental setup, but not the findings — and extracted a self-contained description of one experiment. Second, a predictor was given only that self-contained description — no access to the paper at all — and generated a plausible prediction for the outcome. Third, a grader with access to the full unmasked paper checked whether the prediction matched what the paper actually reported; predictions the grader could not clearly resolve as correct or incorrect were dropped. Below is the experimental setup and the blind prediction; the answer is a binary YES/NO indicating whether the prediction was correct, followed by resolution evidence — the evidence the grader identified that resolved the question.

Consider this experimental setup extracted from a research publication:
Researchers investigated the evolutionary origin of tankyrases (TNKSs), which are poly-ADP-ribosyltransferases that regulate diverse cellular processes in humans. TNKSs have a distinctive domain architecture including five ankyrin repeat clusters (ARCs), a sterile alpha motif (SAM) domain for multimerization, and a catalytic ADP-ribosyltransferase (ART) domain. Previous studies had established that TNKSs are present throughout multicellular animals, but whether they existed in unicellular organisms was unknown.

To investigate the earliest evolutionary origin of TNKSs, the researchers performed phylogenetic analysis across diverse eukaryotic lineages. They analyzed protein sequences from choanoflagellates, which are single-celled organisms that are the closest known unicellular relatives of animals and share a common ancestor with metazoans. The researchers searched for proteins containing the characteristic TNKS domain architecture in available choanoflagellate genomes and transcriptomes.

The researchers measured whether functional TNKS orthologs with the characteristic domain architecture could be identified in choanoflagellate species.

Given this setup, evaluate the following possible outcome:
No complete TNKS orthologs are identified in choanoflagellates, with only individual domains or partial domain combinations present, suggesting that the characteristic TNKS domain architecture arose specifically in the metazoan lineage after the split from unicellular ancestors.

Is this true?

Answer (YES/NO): NO